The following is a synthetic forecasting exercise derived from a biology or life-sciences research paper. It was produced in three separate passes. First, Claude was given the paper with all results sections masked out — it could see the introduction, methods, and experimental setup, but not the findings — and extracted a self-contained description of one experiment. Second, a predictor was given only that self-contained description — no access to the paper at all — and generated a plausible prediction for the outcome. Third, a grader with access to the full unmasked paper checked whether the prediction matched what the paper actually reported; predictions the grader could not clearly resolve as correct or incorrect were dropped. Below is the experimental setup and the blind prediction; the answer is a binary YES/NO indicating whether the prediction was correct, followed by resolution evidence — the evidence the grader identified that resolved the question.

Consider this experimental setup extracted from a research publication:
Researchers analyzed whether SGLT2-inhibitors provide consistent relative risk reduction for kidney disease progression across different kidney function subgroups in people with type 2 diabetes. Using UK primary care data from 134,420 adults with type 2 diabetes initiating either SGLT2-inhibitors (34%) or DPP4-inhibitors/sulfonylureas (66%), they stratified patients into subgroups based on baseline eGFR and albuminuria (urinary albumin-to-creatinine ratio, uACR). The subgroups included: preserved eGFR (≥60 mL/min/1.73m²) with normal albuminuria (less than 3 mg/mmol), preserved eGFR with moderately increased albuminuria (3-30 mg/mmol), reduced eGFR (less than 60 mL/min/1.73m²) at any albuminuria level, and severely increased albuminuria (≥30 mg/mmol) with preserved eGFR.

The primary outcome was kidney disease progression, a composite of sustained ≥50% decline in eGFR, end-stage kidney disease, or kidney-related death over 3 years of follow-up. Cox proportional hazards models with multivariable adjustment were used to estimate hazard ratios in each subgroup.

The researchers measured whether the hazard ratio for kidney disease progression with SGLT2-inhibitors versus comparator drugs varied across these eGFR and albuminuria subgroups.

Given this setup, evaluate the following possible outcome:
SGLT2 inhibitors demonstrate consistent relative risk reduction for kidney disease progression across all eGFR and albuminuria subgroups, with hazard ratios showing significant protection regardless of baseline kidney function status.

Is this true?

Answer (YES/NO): YES